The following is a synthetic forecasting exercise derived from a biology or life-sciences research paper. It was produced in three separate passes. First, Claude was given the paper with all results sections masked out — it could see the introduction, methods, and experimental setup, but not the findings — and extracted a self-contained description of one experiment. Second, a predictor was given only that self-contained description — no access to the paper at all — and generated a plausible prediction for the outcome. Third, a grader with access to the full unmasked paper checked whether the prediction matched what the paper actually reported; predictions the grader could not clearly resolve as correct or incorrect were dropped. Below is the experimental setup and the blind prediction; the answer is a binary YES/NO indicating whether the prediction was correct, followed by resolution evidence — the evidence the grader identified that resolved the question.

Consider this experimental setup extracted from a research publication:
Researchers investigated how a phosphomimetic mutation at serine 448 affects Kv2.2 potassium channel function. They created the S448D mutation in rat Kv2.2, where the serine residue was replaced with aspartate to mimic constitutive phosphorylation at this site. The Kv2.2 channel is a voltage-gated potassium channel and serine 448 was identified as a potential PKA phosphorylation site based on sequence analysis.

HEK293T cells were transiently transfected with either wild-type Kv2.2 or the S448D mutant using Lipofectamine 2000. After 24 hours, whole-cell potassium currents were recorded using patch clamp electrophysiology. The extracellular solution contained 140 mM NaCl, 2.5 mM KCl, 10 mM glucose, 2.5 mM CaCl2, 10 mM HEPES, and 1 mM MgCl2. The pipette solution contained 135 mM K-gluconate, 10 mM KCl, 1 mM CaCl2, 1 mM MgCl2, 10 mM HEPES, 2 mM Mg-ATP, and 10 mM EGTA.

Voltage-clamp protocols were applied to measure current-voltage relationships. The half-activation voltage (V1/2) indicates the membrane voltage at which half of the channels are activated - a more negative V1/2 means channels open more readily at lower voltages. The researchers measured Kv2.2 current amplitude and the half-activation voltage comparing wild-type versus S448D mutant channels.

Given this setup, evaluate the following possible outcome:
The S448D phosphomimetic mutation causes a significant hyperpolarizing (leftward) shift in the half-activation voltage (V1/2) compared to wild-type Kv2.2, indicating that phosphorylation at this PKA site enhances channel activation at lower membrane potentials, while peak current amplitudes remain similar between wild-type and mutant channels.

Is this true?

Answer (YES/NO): NO